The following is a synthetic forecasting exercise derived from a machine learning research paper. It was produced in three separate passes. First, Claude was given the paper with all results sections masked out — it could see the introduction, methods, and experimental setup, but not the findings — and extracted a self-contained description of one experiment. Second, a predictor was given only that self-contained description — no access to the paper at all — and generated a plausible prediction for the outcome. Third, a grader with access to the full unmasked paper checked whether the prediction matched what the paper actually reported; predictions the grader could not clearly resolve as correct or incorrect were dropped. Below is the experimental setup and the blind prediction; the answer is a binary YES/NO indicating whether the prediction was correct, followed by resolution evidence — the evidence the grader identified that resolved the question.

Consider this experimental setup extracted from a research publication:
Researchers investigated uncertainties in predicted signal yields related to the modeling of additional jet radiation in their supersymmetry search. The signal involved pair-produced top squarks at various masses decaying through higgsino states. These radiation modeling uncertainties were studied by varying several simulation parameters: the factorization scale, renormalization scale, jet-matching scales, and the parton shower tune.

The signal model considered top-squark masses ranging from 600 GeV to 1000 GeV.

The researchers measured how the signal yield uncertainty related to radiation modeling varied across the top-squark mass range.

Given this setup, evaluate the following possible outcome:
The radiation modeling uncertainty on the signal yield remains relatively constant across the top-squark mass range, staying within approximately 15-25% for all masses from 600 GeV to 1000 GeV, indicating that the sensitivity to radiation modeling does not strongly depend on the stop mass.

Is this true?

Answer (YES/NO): NO